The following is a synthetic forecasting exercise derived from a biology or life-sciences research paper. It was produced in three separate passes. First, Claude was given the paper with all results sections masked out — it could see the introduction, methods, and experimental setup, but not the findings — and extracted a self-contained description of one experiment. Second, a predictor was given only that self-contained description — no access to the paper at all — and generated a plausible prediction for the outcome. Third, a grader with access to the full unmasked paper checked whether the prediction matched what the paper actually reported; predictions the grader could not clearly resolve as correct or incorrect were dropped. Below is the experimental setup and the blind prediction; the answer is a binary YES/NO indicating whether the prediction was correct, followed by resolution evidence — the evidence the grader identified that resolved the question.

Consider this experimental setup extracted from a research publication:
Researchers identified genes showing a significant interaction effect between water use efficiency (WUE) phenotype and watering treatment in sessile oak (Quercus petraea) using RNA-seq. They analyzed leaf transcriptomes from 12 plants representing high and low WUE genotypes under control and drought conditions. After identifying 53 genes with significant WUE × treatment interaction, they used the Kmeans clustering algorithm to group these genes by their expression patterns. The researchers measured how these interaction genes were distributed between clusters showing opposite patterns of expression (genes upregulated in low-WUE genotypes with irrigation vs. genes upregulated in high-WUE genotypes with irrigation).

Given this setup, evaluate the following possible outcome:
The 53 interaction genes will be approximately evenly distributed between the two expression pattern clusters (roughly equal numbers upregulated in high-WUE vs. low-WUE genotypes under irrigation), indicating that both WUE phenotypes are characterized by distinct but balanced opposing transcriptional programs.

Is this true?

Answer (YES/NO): NO